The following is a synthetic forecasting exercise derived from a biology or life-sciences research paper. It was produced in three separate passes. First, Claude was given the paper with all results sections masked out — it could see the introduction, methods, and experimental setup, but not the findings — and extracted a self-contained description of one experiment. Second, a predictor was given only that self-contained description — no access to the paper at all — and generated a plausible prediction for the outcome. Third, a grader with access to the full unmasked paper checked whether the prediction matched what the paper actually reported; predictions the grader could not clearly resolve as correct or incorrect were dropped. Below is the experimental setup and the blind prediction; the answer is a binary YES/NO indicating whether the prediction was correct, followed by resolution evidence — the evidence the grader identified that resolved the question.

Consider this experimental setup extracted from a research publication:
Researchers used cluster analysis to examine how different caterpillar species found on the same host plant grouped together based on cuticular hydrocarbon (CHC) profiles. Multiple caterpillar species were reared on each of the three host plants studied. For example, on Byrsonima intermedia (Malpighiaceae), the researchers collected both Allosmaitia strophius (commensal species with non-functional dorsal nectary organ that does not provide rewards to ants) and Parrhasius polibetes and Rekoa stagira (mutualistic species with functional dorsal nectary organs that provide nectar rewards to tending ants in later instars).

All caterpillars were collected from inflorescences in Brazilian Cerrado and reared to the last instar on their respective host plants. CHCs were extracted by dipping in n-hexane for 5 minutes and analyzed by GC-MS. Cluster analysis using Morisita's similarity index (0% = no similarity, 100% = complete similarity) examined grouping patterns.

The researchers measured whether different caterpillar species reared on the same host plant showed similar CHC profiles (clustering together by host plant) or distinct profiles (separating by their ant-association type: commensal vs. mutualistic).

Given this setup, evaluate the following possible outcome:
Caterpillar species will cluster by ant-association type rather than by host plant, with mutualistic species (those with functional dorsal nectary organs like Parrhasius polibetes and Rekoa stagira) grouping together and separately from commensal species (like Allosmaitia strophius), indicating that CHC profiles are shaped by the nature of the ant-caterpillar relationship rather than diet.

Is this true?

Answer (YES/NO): NO